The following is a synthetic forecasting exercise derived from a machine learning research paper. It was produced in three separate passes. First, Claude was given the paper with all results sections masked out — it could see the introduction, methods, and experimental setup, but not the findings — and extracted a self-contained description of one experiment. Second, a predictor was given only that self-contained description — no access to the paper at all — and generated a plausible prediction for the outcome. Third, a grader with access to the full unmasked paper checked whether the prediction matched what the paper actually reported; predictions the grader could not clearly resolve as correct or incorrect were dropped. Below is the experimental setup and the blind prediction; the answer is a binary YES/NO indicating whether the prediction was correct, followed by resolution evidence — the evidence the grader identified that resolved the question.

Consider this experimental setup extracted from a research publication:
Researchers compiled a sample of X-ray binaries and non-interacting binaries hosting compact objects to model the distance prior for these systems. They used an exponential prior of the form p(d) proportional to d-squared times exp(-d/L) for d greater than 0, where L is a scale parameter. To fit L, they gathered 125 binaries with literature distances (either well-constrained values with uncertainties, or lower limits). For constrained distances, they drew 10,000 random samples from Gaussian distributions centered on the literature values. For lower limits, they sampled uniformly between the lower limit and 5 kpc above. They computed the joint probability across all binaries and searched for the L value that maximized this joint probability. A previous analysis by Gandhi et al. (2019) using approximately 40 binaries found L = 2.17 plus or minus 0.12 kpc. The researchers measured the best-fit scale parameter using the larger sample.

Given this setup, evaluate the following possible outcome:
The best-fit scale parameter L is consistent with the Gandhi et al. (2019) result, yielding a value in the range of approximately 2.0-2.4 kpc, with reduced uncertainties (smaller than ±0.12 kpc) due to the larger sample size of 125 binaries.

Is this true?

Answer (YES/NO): NO